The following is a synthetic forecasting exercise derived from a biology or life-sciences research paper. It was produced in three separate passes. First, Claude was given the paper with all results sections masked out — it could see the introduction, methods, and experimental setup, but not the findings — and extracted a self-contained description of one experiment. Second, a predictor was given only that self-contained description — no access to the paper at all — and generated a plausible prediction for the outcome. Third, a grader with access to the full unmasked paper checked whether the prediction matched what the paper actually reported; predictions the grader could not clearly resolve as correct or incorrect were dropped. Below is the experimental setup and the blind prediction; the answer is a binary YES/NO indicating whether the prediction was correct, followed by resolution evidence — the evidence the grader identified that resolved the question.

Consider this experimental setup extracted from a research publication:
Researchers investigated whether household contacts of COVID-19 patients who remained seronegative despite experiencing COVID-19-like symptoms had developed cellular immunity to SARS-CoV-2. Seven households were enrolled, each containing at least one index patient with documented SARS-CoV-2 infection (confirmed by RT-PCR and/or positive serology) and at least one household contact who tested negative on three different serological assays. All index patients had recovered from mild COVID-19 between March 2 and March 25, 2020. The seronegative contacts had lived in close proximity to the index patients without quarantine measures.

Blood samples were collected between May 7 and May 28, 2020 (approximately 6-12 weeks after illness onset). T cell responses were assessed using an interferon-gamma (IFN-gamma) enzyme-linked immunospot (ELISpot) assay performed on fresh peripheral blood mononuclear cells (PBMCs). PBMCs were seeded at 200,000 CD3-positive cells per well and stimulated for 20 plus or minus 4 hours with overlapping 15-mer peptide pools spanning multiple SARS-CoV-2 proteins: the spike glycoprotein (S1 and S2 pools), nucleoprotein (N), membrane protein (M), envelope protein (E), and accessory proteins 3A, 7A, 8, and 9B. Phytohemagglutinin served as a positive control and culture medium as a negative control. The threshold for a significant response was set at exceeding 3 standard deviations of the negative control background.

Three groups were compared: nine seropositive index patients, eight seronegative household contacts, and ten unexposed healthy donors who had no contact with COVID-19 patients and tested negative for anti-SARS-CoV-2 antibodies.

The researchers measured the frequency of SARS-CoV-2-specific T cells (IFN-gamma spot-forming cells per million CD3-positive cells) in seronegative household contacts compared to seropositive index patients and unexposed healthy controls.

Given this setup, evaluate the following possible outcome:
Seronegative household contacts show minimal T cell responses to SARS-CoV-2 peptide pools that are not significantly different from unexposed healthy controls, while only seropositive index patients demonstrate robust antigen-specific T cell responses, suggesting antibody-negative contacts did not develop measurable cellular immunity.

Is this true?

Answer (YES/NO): NO